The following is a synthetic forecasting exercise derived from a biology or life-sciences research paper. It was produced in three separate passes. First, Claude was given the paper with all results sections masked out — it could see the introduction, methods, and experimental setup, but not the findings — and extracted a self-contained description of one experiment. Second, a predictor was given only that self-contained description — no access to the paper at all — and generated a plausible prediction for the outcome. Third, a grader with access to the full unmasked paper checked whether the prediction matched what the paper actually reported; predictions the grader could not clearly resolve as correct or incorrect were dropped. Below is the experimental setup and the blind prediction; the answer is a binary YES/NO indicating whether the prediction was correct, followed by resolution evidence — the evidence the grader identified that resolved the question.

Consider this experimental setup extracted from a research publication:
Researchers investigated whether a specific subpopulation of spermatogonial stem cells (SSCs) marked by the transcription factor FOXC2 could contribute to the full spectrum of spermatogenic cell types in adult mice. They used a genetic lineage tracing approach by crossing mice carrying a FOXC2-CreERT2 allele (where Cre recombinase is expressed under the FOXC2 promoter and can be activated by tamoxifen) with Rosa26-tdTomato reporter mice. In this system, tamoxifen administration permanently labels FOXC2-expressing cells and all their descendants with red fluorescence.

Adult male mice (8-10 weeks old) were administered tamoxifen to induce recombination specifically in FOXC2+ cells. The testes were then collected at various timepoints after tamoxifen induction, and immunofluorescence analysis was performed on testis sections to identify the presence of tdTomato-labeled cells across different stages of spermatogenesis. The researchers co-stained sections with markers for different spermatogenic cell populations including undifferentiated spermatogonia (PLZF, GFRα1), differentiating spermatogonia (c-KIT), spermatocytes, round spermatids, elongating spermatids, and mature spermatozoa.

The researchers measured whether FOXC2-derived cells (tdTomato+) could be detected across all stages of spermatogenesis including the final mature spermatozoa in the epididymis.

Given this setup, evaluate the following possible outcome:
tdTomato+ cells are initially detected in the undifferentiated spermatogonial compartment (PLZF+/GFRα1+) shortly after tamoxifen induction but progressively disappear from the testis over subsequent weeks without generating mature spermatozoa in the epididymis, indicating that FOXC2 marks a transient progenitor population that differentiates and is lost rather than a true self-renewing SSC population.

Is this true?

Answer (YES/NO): NO